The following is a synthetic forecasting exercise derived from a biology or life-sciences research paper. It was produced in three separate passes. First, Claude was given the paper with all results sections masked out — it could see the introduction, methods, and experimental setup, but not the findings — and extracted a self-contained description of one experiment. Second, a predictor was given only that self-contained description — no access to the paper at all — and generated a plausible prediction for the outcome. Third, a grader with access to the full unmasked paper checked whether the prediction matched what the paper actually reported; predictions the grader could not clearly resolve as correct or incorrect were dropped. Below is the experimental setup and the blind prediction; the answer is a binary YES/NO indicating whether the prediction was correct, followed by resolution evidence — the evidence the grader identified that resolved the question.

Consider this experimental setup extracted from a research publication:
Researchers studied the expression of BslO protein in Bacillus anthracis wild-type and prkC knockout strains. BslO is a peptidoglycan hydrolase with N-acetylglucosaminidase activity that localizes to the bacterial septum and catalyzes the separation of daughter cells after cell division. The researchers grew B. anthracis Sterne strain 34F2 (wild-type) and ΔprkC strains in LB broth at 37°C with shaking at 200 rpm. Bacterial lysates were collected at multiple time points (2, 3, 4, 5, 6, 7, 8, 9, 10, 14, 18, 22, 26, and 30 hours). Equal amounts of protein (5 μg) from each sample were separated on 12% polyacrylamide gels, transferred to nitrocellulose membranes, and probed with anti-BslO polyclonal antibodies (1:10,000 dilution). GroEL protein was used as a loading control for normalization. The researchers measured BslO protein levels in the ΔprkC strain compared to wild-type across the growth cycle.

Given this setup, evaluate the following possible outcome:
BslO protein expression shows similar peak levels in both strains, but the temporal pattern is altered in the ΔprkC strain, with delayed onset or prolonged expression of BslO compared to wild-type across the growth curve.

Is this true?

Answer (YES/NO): NO